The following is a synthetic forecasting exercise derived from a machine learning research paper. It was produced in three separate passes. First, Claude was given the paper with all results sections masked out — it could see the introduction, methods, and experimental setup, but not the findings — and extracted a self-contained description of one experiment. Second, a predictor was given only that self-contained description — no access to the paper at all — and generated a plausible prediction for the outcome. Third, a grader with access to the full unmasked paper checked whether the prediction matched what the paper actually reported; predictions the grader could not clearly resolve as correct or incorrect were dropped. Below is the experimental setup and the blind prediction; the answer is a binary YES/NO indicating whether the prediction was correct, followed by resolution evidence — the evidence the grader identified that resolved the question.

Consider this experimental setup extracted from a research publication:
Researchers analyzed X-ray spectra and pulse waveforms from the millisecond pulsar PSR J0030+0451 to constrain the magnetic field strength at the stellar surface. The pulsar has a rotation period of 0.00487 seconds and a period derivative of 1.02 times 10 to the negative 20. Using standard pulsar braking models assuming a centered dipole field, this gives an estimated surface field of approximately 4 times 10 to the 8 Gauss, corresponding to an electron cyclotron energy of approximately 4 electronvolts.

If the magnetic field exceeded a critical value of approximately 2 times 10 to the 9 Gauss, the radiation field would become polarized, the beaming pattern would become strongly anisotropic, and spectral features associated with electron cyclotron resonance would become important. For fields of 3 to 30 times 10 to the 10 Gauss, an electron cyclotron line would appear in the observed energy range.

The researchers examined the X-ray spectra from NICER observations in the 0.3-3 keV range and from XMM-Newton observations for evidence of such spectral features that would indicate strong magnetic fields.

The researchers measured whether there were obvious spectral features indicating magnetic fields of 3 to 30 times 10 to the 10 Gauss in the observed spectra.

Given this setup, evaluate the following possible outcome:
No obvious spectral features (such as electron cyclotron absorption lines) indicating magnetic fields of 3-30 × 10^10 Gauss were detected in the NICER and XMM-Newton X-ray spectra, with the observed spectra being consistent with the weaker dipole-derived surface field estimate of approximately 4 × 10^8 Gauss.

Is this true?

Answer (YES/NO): YES